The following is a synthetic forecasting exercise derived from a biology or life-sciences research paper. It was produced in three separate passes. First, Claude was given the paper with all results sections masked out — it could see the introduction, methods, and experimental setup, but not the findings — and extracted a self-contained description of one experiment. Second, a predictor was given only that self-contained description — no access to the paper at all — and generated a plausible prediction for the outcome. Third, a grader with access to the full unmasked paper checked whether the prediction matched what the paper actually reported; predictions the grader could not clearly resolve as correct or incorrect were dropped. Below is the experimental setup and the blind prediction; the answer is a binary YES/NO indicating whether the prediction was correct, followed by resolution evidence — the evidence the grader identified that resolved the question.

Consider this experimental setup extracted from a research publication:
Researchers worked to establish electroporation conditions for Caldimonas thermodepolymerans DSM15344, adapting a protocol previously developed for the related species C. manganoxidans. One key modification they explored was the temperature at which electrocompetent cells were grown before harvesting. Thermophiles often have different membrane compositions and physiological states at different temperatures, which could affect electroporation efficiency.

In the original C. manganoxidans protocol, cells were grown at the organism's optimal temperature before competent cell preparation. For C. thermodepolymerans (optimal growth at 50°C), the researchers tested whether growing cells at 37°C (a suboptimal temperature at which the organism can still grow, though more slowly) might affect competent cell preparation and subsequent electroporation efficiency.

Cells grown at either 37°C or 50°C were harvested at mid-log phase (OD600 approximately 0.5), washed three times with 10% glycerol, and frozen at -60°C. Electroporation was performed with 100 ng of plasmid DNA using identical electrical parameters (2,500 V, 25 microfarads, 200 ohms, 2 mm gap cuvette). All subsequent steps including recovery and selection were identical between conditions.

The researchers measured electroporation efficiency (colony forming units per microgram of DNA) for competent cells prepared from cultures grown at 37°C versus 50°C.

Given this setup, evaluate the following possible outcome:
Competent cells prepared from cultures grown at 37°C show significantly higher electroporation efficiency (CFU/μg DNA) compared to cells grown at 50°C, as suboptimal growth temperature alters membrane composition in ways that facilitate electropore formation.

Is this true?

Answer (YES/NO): NO